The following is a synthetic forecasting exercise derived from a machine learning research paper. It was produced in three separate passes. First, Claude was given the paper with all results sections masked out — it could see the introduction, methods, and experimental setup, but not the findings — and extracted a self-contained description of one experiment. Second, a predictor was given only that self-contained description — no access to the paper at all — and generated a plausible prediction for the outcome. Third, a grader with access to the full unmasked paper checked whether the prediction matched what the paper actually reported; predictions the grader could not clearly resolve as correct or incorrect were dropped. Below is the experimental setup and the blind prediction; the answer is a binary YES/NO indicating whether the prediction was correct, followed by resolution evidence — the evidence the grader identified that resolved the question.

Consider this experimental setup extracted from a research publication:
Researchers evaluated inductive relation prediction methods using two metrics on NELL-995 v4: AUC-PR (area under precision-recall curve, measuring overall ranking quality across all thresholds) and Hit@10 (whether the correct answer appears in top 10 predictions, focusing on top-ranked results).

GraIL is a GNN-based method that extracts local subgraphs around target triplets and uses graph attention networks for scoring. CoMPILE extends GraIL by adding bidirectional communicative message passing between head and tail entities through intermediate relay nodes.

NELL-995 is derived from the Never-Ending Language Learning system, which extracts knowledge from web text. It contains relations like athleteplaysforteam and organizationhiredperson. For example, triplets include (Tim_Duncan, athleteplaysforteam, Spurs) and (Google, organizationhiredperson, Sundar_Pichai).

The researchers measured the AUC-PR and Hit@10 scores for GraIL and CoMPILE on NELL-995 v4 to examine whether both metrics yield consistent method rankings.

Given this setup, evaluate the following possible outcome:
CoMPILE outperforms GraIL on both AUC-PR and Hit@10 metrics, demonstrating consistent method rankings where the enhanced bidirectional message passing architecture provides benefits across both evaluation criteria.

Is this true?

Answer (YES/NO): NO